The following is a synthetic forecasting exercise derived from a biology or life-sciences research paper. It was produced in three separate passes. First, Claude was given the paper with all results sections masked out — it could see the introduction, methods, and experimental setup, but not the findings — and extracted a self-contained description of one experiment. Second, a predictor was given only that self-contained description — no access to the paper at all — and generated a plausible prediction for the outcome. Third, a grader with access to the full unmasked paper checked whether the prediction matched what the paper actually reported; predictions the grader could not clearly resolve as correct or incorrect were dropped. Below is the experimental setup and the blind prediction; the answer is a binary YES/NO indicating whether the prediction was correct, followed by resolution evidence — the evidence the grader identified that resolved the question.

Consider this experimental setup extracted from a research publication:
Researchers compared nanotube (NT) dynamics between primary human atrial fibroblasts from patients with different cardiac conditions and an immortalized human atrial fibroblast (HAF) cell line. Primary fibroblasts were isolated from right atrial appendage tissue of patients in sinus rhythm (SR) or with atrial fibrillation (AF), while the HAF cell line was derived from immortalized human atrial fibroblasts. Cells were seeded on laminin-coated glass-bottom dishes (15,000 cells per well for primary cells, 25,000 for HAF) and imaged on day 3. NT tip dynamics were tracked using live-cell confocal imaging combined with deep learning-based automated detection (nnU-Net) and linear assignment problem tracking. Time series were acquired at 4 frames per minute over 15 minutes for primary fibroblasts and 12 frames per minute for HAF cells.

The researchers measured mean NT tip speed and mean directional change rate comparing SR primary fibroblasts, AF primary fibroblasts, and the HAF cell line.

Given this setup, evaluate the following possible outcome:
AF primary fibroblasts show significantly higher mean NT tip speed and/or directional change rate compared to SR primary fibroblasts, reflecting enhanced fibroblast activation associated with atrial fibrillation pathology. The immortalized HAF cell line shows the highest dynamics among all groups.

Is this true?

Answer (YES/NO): NO